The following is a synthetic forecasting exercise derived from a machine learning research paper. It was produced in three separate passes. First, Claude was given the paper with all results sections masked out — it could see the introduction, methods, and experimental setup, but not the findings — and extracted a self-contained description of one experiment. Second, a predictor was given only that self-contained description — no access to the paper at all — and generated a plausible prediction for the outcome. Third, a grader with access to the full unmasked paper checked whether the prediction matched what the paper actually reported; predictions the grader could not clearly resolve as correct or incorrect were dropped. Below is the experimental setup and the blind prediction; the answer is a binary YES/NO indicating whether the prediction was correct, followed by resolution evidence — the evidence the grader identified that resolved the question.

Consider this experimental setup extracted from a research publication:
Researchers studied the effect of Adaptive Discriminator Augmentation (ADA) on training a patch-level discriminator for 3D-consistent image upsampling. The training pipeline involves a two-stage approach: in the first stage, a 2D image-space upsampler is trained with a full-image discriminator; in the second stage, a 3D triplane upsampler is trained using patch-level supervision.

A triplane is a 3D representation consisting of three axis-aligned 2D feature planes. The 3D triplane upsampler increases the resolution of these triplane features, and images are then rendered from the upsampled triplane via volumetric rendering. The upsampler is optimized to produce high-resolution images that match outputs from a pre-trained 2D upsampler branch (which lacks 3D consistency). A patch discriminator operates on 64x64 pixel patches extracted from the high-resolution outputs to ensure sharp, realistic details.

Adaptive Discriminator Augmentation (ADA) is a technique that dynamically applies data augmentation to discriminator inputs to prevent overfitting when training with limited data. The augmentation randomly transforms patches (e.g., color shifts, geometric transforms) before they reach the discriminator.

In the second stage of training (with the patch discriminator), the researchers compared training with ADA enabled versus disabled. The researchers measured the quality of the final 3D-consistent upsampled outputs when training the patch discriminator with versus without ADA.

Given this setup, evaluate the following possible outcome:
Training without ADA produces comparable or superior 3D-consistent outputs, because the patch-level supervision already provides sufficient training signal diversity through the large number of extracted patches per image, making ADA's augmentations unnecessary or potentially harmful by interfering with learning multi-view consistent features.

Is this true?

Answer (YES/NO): NO